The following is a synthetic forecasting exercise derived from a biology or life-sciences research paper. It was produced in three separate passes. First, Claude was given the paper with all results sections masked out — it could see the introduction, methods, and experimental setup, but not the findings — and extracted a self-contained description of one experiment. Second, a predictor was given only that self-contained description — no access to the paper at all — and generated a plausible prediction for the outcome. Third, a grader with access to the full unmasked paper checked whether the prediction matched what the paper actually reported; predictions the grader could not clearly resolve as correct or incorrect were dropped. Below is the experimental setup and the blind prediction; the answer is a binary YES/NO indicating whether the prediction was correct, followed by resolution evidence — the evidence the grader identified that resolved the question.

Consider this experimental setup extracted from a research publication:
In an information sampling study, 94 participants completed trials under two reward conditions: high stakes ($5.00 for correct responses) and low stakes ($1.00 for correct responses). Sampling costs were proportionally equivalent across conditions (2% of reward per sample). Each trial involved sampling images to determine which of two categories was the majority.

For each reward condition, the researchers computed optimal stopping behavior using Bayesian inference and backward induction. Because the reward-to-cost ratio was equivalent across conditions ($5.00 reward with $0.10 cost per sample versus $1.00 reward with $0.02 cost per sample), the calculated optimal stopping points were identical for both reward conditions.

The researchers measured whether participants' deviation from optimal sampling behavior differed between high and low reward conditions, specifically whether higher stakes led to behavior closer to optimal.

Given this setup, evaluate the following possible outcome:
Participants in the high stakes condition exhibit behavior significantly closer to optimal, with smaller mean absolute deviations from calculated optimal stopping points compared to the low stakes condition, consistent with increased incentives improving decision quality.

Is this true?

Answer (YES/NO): NO